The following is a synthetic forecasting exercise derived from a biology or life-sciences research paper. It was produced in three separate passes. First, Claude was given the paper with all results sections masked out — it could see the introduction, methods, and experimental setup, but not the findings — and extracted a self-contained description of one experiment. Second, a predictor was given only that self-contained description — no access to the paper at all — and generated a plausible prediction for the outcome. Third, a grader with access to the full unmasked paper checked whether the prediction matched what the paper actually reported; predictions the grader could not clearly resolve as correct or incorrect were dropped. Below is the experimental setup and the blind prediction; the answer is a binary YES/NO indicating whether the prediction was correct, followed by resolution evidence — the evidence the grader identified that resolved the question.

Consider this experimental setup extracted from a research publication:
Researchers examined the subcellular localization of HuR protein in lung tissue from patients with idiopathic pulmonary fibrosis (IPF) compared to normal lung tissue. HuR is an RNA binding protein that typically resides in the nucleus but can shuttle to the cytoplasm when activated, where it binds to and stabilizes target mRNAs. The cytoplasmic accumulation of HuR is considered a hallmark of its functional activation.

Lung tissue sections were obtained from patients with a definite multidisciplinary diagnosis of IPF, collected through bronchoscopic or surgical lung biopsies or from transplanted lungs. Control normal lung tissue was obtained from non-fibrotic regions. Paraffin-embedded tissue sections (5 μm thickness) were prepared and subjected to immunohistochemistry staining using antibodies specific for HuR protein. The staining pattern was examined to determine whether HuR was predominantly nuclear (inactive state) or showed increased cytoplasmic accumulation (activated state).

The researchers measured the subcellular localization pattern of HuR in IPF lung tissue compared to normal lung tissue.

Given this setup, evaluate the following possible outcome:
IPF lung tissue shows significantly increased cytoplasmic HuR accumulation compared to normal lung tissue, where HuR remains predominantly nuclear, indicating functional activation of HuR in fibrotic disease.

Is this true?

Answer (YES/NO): YES